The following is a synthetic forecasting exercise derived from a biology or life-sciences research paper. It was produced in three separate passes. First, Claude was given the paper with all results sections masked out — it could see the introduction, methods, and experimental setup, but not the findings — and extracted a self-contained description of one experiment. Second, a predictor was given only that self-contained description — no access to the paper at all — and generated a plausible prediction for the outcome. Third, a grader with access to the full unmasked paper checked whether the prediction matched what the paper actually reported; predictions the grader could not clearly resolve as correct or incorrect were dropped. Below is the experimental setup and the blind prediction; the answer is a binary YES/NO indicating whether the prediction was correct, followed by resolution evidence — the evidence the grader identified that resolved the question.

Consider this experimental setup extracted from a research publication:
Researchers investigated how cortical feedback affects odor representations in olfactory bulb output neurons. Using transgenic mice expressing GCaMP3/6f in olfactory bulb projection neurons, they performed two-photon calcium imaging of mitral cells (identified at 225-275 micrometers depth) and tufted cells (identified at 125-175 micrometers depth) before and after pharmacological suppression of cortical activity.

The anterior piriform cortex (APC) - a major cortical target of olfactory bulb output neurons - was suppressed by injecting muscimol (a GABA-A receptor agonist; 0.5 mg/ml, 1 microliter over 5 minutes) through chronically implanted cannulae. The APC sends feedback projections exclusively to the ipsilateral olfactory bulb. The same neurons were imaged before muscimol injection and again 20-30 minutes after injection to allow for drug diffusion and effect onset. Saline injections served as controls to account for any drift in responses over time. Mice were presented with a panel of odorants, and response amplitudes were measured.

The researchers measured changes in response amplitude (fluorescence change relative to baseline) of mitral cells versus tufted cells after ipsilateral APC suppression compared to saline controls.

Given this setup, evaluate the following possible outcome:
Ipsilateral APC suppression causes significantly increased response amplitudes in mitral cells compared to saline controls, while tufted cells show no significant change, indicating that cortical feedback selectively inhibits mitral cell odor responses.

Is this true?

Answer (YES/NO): YES